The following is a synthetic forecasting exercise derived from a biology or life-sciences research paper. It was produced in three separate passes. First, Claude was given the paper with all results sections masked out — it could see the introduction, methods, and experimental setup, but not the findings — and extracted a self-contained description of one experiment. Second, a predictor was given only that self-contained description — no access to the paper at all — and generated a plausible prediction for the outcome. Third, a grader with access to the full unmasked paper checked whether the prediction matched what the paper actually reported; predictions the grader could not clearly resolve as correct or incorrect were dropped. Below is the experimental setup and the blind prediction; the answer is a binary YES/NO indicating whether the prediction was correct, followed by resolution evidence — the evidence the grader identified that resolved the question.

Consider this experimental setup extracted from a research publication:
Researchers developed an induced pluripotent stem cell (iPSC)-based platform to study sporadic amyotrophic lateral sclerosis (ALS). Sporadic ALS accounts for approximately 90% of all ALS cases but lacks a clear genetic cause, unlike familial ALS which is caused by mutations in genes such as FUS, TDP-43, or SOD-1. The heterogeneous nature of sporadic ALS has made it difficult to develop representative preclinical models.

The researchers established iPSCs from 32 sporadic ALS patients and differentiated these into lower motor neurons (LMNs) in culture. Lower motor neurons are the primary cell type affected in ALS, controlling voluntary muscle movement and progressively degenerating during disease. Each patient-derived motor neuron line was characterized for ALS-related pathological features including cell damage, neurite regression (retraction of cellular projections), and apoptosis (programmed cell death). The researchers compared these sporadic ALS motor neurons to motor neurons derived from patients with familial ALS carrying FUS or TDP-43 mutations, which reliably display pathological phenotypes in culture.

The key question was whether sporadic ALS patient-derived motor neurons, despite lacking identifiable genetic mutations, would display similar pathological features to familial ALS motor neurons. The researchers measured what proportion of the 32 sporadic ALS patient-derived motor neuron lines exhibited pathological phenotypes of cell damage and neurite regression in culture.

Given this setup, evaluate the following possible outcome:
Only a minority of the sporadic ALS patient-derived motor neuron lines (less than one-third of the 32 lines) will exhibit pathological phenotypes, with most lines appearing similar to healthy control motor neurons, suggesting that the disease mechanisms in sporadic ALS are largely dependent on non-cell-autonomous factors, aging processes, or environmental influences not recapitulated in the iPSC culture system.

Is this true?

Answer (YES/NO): NO